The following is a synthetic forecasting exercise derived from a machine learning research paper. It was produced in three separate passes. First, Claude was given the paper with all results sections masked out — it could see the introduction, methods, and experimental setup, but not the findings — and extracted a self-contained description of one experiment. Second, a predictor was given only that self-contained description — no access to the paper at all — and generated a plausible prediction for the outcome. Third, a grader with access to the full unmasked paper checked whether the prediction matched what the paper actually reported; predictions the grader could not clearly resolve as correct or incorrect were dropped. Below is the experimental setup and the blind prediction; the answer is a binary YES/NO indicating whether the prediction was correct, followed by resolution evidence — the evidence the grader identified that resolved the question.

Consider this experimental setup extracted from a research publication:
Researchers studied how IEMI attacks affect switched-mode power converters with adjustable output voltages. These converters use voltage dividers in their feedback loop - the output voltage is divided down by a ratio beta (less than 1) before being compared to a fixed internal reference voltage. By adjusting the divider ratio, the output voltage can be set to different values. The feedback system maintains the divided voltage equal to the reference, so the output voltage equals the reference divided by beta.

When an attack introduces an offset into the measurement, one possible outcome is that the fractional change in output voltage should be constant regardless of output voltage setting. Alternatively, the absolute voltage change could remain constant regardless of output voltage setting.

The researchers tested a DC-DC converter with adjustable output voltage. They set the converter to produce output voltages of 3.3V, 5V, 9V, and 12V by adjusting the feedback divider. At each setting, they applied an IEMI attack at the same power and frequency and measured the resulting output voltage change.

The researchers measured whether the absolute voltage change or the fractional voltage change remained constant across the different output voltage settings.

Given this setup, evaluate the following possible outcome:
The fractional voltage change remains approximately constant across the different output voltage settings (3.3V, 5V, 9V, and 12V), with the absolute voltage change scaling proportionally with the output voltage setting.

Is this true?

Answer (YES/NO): YES